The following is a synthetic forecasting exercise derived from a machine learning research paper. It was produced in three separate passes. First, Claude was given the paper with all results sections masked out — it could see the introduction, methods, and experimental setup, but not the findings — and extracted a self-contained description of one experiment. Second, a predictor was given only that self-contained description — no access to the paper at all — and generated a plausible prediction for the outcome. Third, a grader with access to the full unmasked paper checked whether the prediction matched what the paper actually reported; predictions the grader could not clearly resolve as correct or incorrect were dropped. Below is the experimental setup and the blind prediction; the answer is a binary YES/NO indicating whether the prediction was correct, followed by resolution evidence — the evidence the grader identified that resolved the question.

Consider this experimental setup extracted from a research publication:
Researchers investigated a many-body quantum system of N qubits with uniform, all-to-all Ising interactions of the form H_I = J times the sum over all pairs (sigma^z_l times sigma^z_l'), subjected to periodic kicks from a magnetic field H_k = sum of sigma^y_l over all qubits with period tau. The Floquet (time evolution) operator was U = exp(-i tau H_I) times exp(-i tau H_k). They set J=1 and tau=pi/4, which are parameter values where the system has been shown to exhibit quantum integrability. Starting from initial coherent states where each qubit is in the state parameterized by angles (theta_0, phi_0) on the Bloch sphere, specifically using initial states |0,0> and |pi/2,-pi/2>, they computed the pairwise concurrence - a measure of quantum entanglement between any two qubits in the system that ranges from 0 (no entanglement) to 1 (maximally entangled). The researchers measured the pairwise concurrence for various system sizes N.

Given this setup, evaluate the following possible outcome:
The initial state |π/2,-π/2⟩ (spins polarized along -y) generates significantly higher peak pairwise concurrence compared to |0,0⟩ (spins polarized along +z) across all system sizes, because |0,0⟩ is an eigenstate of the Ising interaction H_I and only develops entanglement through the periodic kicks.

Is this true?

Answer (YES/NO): NO